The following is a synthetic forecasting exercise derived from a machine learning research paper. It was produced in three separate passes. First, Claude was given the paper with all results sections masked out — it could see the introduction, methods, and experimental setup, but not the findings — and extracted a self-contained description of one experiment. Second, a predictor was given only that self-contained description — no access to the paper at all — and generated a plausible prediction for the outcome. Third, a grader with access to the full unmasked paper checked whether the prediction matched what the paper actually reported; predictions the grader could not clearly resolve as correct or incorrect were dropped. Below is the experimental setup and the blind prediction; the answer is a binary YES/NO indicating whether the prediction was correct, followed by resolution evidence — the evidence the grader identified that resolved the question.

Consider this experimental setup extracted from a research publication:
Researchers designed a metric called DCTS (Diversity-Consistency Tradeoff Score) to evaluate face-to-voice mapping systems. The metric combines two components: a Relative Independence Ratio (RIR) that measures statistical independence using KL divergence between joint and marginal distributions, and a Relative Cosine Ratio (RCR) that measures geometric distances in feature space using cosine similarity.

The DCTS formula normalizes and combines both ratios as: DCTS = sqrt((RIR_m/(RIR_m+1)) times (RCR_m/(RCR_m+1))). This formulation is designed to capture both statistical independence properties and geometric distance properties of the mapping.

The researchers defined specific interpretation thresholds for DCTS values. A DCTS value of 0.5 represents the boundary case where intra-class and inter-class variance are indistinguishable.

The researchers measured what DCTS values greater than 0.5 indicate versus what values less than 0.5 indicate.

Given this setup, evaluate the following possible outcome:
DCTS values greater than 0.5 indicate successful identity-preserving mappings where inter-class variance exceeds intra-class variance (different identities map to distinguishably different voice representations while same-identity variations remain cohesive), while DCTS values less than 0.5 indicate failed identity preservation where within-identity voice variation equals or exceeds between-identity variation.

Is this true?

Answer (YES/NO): YES